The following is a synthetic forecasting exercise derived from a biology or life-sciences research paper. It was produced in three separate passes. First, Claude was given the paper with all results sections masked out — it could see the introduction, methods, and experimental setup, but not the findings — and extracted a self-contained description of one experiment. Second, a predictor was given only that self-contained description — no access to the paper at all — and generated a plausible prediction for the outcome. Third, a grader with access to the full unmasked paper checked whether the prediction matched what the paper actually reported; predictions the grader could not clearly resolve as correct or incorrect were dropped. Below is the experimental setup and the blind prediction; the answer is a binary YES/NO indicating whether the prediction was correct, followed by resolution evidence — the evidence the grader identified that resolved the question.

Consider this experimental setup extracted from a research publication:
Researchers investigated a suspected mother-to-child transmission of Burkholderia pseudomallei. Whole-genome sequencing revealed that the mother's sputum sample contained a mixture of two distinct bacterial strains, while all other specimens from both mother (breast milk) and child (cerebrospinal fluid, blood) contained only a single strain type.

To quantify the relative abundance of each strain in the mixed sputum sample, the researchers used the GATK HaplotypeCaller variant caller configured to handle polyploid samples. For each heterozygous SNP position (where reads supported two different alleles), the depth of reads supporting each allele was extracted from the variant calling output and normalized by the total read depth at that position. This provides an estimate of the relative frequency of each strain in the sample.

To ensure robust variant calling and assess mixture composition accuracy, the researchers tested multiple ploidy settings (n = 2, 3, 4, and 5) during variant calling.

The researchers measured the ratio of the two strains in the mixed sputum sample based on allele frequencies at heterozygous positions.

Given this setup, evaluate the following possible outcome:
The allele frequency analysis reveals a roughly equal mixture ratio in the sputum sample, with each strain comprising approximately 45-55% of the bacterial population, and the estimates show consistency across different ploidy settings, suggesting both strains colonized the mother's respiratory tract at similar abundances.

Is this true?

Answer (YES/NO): NO